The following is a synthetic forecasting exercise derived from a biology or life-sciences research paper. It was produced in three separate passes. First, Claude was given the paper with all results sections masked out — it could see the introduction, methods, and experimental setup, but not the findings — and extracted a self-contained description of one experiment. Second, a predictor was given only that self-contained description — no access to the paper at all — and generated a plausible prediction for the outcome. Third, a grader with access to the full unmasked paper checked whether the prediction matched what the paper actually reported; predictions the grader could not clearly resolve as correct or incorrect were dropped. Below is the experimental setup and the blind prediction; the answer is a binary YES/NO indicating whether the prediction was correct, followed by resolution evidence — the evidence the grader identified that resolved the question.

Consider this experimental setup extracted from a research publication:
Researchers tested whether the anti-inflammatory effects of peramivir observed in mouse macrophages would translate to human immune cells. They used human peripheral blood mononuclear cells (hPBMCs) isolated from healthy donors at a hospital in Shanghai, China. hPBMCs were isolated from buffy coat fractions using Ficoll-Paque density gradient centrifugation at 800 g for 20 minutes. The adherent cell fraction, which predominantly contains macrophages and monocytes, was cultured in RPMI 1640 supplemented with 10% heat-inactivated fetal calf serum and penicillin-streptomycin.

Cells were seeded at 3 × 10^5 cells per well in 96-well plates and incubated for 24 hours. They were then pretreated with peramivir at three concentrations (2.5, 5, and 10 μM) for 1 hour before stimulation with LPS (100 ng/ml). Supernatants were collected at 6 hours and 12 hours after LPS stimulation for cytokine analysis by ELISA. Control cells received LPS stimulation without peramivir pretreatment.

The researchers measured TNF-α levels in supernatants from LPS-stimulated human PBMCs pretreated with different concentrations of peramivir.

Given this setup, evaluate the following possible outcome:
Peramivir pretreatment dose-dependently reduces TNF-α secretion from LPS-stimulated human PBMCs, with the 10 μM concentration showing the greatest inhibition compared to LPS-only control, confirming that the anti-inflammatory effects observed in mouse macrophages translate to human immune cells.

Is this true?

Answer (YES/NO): YES